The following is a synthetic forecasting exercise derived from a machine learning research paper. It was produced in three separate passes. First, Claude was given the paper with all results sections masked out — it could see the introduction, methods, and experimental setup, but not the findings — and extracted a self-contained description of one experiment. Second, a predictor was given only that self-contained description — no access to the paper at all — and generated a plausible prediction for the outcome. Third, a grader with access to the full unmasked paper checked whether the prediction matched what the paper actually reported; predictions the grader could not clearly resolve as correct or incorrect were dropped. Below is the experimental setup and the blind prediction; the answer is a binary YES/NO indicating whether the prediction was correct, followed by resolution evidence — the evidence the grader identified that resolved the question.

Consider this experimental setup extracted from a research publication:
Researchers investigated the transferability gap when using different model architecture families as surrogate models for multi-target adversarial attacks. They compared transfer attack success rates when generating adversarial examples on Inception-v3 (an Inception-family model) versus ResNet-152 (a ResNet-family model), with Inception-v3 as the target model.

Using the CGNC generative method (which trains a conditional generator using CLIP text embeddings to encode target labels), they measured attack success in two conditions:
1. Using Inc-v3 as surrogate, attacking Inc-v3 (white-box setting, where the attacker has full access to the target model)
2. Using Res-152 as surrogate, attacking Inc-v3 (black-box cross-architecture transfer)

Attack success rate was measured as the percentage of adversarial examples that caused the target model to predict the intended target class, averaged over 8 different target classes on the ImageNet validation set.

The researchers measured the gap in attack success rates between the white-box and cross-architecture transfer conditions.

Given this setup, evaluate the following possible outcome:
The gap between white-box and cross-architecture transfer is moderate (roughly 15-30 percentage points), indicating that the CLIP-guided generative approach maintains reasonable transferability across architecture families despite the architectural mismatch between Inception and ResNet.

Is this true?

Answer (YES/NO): NO